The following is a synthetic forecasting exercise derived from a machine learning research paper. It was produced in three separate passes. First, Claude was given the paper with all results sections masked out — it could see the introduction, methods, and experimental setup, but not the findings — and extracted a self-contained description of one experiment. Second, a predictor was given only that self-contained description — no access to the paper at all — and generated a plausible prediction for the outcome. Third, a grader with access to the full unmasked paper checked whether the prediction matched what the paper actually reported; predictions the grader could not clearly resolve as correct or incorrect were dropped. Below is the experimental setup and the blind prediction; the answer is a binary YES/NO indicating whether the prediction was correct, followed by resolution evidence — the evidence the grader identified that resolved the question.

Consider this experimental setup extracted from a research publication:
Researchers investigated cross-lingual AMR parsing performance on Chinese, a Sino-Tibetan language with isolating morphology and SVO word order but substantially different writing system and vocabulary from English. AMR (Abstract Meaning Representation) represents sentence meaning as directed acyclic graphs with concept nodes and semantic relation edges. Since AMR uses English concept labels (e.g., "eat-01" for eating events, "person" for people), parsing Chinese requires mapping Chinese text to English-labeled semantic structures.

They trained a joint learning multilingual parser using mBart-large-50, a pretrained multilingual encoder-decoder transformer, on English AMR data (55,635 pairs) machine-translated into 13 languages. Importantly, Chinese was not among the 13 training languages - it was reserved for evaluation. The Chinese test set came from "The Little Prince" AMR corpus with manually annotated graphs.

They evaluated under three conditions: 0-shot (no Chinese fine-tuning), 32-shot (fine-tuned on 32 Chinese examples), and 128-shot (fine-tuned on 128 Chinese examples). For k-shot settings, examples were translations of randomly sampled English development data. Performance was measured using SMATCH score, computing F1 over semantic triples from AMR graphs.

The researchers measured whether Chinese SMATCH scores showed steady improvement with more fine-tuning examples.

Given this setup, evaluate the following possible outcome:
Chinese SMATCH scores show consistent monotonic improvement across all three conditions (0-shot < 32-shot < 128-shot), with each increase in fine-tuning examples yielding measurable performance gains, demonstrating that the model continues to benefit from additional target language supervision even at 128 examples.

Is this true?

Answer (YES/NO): NO